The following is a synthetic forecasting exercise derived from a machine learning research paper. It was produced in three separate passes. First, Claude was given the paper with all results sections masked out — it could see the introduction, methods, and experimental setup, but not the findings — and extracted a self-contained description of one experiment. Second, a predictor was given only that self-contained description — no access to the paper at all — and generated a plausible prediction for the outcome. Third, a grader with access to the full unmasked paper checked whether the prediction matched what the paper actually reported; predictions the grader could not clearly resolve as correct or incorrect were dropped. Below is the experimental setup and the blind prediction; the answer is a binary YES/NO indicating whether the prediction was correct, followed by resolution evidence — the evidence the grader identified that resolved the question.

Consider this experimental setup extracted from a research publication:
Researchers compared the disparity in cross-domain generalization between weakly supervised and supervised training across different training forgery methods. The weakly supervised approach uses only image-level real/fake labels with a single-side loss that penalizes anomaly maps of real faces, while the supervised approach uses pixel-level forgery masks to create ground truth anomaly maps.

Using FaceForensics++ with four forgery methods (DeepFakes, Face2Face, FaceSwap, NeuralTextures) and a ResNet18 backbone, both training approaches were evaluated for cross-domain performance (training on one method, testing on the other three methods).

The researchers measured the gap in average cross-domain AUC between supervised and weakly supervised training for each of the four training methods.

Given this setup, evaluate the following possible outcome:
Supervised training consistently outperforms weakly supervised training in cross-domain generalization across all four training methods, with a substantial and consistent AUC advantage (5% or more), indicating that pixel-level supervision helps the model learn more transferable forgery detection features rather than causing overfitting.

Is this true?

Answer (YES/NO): NO